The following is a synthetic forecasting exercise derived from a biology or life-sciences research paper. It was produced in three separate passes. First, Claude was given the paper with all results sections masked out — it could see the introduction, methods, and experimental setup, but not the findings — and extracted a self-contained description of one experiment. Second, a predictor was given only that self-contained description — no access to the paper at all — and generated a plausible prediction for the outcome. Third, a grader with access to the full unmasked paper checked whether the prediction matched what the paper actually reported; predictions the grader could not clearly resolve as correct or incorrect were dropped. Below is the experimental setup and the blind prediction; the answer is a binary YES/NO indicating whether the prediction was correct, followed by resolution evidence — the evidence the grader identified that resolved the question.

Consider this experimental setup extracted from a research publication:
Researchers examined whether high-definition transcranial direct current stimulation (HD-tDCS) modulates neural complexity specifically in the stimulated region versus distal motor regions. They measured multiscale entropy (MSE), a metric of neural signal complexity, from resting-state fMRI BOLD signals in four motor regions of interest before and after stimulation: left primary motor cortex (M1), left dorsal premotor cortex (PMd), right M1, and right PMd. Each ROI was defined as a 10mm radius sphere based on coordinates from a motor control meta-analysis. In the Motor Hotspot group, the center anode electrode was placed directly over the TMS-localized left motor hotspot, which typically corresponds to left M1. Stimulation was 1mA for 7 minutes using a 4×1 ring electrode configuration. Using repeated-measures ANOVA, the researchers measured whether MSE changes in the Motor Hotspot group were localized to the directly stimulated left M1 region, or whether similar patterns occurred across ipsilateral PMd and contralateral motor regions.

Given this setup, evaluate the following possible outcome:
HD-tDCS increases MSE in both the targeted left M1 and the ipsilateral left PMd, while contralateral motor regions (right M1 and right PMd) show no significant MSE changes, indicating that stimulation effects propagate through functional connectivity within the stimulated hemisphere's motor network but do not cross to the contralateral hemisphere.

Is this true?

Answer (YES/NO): NO